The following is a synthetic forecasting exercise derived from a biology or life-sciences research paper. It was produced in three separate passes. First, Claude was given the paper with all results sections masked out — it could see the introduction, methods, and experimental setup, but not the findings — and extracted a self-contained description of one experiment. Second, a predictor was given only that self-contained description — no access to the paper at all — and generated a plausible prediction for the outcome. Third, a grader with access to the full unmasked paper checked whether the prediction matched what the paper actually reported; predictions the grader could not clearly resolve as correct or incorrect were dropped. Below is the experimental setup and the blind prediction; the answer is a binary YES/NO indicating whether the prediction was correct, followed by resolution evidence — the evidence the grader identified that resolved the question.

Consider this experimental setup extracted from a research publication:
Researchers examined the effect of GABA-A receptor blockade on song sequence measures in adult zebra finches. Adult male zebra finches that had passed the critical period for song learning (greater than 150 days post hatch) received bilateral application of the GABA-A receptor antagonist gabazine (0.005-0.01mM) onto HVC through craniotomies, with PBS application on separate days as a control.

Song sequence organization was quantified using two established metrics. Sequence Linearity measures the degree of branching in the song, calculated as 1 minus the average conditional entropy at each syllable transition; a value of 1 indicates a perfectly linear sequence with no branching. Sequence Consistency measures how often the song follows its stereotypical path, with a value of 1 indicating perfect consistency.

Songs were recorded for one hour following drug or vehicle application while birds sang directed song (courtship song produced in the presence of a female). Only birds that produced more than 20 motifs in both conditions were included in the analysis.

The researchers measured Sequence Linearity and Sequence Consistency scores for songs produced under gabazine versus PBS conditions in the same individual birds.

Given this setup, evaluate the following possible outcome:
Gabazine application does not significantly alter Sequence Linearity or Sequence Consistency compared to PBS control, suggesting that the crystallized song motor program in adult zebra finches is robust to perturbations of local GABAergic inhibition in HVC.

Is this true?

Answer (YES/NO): YES